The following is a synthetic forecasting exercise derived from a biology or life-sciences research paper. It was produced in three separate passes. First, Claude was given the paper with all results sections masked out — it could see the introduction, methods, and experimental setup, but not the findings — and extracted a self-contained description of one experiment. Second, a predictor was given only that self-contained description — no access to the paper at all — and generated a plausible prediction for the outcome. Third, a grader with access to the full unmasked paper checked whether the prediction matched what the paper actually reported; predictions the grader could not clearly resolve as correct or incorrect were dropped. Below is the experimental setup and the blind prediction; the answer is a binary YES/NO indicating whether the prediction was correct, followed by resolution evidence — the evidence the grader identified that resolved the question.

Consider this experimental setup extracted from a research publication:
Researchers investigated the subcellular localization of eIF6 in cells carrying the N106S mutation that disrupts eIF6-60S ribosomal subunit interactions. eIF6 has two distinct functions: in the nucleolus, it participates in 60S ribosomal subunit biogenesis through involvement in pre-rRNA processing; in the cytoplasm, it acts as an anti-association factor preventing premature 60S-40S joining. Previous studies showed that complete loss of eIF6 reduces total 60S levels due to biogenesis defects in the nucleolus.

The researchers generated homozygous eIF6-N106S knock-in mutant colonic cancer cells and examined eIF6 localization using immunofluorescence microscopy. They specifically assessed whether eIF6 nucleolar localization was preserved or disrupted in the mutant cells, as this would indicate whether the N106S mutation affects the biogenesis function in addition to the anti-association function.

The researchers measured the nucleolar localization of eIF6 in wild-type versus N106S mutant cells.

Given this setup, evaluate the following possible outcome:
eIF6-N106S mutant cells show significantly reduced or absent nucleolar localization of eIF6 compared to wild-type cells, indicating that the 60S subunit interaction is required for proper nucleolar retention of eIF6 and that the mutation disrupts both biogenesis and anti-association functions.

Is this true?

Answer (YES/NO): NO